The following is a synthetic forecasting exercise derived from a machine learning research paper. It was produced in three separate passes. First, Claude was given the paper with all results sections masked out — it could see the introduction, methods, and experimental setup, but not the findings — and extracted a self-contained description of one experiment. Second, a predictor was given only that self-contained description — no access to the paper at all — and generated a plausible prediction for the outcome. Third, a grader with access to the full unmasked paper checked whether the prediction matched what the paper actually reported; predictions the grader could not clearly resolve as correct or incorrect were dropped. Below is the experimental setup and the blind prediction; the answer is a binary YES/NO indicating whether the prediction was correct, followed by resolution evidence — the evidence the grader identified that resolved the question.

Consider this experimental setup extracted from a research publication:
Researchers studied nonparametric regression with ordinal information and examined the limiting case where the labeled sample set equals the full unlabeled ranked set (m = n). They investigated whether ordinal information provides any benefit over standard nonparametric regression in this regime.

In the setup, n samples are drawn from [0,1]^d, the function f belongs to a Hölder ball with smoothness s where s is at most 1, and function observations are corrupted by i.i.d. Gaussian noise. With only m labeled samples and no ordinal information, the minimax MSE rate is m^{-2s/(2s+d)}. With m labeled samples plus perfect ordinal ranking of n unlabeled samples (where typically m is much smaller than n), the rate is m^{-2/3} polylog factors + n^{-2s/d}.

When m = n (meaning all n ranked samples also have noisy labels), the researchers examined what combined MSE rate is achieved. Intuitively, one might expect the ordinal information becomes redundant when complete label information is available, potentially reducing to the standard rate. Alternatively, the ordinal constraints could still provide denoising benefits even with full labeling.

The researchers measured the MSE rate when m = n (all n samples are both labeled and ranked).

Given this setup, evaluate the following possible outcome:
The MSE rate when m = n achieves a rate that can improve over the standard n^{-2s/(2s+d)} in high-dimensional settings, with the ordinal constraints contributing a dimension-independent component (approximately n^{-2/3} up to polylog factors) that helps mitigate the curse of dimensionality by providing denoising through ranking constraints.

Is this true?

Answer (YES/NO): NO